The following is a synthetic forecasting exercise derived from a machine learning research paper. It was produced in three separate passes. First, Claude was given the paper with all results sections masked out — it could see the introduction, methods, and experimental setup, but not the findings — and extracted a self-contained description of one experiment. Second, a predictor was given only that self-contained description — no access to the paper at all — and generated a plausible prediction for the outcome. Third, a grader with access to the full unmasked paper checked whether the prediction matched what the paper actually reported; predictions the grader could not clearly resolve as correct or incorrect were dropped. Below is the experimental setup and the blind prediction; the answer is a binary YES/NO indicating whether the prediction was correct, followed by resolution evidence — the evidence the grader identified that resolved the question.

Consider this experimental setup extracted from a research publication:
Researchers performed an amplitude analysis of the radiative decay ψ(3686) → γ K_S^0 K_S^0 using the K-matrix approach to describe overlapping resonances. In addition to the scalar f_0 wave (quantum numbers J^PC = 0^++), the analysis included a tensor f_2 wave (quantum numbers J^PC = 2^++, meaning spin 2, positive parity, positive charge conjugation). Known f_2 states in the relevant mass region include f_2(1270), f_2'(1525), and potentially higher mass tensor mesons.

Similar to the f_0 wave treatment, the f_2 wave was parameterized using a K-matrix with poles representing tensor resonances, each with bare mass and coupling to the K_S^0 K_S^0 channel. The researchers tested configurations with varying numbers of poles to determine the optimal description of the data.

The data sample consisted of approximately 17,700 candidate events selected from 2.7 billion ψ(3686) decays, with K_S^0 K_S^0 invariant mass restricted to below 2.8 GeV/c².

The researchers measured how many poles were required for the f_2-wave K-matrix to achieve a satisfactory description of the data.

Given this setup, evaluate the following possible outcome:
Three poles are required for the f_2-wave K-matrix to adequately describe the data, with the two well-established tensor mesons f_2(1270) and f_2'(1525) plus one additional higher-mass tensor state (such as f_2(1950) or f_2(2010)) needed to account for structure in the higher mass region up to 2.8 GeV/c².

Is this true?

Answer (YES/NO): YES